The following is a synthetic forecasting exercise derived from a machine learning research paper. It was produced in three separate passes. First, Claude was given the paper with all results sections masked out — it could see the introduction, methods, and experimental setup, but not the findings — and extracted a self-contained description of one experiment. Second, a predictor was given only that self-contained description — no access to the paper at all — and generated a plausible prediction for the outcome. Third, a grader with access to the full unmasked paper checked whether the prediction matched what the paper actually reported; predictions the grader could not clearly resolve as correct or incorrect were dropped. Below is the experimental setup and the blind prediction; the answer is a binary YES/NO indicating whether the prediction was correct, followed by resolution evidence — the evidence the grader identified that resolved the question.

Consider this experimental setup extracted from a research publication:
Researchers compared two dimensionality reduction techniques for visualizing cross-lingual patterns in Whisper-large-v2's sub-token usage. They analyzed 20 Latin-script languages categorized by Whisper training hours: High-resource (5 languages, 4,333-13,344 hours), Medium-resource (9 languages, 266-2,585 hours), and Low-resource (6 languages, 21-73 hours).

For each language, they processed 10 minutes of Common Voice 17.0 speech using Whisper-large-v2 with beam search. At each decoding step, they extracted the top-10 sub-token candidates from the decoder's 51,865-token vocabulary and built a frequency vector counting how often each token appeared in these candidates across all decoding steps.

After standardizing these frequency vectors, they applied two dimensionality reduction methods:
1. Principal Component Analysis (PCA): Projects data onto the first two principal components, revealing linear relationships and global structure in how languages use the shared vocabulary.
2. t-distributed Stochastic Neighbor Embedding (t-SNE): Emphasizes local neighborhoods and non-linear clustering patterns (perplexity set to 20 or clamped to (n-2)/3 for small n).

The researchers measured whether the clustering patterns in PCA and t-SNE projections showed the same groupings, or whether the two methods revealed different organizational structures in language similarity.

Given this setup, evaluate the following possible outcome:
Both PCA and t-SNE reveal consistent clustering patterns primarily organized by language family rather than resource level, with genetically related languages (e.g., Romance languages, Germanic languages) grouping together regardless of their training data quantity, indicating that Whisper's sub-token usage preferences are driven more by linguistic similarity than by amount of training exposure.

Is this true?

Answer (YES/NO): NO